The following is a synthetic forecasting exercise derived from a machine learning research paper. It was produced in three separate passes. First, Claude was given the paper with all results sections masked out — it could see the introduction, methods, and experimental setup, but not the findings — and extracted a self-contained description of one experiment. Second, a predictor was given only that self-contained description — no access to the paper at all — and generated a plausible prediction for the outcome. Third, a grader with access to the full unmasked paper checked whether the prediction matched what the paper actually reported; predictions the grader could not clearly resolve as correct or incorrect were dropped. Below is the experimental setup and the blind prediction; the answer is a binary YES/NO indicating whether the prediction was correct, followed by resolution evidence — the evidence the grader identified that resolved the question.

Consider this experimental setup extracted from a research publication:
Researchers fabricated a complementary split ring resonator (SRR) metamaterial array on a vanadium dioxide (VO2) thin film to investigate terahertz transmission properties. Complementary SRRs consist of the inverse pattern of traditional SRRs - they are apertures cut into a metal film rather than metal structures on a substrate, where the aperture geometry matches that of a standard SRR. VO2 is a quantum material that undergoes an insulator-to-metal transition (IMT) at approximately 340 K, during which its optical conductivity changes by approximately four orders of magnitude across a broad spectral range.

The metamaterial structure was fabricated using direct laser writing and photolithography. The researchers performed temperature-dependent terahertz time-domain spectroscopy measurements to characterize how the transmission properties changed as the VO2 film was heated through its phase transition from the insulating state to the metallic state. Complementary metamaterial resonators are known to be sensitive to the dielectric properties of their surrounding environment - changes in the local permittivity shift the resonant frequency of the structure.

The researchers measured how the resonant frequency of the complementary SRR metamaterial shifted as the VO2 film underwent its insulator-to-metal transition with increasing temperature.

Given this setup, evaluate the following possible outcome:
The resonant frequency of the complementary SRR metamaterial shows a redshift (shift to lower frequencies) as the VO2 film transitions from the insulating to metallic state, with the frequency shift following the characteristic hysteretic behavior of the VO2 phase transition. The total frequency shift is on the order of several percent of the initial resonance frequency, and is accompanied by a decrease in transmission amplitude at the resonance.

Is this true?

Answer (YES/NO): NO